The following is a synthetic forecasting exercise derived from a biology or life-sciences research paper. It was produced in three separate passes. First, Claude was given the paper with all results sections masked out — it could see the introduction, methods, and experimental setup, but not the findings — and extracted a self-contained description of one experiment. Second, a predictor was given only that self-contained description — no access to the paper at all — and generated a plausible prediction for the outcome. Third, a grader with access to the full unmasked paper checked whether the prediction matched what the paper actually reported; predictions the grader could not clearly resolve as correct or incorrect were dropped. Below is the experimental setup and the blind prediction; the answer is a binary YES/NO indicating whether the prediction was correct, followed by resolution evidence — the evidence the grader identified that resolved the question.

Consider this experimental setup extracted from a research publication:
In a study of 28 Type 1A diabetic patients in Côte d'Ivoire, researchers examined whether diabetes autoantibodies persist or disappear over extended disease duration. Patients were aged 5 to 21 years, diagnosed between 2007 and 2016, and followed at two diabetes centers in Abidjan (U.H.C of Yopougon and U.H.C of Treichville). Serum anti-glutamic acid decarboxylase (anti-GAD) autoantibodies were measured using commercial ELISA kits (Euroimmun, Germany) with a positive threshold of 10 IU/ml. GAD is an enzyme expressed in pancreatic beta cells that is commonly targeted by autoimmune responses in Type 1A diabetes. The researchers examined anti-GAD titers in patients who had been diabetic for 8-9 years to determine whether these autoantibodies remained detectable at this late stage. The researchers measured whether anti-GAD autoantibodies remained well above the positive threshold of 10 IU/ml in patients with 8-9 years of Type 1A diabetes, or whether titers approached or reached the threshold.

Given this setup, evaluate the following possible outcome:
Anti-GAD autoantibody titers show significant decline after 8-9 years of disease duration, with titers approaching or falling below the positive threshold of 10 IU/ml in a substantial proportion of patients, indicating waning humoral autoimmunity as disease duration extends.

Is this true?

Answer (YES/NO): YES